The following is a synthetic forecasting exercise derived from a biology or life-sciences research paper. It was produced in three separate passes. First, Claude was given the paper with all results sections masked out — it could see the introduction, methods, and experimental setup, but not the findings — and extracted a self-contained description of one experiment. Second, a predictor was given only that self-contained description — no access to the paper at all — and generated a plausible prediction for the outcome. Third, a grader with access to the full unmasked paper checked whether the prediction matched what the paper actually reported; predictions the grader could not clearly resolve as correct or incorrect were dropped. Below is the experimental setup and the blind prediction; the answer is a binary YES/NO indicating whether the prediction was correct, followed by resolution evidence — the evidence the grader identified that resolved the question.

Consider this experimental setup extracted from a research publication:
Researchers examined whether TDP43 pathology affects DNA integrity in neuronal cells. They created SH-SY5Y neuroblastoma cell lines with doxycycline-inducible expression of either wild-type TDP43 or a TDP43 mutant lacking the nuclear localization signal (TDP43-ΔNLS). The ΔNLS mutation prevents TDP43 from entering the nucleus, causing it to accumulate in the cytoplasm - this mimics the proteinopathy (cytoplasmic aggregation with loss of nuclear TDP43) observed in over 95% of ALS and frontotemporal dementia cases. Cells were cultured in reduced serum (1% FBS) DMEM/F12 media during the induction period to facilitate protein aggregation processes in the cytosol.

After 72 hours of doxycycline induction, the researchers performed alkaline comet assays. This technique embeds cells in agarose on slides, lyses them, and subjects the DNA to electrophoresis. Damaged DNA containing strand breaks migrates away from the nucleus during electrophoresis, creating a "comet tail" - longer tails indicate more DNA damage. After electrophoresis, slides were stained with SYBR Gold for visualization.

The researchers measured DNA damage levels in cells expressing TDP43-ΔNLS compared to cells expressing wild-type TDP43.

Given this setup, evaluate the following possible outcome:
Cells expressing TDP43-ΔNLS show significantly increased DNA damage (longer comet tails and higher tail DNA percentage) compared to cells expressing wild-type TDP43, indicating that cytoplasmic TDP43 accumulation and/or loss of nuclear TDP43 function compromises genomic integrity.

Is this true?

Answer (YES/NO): YES